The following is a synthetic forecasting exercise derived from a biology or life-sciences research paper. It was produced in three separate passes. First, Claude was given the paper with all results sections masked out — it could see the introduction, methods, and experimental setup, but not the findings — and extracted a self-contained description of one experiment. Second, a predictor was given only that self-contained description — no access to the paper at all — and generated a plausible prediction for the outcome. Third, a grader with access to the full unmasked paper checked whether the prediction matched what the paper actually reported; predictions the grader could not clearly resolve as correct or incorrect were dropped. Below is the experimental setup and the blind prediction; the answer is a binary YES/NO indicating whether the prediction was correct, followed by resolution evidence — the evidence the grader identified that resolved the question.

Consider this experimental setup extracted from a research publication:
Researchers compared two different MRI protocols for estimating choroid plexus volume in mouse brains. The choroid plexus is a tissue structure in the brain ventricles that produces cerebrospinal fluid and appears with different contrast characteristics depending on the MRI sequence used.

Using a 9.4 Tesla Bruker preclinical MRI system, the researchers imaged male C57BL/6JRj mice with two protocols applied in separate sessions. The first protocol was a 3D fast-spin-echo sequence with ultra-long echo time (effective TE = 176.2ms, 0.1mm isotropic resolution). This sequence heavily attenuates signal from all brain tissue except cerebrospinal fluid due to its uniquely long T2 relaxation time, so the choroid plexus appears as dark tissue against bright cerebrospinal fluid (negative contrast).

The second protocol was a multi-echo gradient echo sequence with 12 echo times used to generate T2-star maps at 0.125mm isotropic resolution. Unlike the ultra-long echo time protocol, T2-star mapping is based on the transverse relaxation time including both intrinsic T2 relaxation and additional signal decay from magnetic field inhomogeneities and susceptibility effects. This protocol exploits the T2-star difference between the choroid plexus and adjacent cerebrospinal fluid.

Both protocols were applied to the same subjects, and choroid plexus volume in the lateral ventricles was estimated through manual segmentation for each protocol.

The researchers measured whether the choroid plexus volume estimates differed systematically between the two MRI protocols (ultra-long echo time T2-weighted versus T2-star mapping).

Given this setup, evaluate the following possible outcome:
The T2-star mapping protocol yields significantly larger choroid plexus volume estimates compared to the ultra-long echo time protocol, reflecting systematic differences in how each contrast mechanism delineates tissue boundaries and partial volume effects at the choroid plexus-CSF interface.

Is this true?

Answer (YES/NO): YES